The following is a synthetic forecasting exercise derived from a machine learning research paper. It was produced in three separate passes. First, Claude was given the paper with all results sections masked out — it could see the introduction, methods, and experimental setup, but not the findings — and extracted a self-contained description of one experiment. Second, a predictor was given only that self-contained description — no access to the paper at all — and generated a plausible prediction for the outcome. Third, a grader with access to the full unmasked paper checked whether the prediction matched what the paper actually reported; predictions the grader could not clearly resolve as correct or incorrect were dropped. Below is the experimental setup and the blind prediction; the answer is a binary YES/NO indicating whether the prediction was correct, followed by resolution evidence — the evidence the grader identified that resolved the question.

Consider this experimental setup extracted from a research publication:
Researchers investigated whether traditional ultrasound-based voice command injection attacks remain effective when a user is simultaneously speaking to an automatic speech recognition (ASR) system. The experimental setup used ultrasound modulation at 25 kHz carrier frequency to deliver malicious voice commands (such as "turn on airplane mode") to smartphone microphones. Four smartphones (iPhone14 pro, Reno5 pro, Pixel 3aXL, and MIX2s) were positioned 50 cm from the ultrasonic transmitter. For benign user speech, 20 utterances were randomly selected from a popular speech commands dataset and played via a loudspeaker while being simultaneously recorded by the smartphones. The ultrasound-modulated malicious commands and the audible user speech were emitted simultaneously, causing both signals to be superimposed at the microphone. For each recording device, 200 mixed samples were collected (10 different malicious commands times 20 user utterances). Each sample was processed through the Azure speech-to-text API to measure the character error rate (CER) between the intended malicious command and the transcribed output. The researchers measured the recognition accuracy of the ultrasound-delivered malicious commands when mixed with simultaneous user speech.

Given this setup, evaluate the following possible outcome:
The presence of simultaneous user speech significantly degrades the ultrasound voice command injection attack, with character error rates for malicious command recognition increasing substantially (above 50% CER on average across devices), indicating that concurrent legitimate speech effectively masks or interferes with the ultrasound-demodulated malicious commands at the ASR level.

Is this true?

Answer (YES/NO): YES